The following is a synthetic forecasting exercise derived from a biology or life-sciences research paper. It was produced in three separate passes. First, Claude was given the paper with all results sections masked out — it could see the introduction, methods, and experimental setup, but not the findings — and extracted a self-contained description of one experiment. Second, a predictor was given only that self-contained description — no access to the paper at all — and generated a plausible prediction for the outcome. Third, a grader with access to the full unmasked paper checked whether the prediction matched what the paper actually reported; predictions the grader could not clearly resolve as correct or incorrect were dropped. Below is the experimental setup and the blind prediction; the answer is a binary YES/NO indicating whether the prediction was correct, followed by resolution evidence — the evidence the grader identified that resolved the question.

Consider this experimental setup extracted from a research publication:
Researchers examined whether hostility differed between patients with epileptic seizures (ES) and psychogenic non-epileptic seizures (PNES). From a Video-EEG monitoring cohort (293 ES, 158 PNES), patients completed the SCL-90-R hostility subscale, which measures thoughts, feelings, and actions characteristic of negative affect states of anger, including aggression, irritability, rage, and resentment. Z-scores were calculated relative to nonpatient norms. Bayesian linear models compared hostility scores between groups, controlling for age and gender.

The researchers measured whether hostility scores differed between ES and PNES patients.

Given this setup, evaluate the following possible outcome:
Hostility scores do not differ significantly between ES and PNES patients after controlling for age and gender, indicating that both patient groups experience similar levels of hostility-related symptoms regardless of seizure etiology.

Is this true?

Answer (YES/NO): NO